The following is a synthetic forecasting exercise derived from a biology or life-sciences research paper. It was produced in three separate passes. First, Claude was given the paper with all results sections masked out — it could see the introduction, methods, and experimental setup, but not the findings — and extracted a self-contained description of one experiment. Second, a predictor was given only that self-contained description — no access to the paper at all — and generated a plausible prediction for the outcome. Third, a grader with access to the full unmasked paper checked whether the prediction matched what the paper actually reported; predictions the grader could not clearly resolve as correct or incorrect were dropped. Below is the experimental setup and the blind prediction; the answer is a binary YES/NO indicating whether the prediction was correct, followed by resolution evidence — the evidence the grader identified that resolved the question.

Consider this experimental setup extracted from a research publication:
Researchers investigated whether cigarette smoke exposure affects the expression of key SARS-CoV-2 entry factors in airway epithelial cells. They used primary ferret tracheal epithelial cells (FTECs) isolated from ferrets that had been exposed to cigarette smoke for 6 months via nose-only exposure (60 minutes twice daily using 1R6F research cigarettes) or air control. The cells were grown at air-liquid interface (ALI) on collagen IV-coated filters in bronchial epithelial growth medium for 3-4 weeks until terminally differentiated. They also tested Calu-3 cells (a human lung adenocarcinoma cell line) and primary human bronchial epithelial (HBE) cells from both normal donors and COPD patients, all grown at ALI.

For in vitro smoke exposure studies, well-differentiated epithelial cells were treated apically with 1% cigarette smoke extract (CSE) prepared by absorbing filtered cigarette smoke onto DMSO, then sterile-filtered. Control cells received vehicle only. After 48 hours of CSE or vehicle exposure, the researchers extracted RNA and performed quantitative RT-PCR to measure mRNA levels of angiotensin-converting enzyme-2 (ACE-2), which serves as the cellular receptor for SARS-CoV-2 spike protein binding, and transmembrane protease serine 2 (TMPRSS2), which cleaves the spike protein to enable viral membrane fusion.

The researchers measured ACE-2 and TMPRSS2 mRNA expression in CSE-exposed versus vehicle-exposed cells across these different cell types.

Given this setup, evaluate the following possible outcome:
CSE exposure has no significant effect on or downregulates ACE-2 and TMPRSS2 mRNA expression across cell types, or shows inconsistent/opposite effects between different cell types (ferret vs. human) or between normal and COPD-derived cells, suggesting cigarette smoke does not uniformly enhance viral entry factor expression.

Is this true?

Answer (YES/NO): NO